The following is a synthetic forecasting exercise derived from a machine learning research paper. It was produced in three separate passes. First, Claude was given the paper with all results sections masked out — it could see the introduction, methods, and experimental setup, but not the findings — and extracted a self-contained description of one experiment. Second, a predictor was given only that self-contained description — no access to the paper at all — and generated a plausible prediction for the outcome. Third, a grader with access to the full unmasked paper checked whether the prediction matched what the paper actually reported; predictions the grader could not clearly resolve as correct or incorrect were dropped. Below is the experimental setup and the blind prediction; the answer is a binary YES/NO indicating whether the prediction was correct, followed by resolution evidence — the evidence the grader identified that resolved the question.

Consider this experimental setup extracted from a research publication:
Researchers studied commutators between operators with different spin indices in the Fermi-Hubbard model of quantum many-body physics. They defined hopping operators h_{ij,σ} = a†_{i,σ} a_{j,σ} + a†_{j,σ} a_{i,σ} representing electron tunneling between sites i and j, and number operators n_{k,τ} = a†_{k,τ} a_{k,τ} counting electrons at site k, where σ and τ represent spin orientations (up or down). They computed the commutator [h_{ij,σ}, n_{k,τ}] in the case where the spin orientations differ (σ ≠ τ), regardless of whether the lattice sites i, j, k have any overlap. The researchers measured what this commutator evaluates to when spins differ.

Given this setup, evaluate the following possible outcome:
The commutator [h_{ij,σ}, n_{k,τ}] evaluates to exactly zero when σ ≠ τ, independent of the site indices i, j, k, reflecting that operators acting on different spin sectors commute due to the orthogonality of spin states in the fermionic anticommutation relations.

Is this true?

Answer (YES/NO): YES